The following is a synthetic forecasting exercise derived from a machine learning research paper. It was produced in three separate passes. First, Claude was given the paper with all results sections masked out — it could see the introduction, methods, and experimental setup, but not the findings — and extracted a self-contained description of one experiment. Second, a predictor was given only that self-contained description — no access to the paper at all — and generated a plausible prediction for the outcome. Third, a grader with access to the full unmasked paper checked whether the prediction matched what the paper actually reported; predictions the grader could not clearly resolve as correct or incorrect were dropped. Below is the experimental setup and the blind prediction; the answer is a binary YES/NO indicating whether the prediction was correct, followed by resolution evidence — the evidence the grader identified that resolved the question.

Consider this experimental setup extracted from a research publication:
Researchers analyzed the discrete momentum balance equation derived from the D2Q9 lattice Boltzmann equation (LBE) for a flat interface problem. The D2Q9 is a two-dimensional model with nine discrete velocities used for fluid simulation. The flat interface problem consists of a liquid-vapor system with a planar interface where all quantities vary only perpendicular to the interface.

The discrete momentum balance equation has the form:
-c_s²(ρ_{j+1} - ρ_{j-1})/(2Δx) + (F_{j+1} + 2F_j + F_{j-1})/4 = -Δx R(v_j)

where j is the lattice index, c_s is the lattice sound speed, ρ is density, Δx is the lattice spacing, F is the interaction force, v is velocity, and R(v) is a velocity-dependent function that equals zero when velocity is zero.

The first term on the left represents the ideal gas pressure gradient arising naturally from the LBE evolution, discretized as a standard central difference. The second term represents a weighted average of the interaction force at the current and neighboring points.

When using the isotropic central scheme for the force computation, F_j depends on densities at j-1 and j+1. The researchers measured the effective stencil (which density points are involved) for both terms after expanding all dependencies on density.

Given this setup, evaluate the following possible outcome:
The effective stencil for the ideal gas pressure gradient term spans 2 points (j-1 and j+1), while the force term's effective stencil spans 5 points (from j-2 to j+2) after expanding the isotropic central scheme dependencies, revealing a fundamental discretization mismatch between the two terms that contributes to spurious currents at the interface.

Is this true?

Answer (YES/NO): NO